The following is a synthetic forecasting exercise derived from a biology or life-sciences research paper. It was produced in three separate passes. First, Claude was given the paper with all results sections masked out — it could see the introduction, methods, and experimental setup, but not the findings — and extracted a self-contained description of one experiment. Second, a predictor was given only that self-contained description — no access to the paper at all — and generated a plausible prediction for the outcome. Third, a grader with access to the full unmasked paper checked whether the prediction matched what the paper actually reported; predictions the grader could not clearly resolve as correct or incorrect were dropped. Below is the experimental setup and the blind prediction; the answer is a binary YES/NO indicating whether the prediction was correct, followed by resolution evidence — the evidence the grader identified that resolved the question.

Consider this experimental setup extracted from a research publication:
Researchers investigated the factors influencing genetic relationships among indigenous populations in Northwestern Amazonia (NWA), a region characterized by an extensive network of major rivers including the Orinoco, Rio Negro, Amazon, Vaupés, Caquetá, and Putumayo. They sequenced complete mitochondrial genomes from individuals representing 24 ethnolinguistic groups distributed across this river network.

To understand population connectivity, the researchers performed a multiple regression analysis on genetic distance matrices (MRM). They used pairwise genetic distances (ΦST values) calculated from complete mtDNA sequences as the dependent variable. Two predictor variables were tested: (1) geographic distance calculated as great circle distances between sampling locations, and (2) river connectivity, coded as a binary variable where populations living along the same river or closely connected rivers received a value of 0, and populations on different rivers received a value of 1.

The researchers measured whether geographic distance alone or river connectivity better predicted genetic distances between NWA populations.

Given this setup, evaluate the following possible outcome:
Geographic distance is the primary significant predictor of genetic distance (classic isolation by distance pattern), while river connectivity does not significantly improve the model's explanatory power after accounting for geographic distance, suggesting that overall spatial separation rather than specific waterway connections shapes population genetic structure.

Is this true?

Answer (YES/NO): NO